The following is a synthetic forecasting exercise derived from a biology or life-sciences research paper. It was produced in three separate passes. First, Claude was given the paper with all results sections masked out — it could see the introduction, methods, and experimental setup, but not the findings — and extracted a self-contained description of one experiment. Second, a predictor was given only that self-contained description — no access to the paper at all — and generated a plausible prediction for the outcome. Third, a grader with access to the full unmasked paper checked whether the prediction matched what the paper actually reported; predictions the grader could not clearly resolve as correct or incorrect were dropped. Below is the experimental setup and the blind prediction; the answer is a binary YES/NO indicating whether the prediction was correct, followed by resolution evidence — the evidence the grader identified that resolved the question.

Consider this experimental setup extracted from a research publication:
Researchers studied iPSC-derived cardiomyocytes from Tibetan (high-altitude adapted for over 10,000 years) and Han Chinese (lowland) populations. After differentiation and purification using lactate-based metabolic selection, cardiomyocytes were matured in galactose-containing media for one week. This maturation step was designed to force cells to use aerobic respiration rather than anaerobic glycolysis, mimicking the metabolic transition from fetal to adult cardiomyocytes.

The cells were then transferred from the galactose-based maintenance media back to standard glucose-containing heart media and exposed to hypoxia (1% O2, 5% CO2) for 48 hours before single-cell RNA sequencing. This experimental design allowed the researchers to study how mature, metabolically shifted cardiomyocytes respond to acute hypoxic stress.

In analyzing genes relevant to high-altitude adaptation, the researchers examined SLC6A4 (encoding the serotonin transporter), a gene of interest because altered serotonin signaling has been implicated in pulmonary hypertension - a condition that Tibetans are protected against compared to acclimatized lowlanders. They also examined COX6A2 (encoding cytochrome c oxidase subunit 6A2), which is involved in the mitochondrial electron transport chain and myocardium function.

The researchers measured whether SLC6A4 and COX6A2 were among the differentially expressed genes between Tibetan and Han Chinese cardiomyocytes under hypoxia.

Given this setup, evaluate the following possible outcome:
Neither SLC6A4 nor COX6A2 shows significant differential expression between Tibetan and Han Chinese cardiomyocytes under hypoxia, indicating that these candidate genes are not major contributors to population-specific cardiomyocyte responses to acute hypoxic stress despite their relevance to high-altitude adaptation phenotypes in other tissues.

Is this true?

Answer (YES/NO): NO